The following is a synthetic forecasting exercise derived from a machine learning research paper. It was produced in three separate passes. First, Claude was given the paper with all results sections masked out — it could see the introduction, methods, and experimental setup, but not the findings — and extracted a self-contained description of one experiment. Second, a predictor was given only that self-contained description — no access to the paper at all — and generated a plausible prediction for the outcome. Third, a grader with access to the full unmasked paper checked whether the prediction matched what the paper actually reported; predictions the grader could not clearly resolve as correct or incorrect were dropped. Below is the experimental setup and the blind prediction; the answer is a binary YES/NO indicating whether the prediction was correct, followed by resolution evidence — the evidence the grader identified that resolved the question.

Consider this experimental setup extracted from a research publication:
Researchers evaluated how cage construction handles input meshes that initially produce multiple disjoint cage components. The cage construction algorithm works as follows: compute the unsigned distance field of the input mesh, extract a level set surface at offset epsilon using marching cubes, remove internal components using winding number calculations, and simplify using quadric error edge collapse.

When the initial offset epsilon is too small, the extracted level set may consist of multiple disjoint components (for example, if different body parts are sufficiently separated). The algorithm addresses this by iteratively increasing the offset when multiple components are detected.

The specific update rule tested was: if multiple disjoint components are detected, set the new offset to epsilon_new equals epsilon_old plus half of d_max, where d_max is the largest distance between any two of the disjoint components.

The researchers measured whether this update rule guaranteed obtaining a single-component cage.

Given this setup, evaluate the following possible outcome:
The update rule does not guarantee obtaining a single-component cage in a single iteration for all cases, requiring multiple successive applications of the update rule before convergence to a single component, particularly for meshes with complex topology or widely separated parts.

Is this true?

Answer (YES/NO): NO